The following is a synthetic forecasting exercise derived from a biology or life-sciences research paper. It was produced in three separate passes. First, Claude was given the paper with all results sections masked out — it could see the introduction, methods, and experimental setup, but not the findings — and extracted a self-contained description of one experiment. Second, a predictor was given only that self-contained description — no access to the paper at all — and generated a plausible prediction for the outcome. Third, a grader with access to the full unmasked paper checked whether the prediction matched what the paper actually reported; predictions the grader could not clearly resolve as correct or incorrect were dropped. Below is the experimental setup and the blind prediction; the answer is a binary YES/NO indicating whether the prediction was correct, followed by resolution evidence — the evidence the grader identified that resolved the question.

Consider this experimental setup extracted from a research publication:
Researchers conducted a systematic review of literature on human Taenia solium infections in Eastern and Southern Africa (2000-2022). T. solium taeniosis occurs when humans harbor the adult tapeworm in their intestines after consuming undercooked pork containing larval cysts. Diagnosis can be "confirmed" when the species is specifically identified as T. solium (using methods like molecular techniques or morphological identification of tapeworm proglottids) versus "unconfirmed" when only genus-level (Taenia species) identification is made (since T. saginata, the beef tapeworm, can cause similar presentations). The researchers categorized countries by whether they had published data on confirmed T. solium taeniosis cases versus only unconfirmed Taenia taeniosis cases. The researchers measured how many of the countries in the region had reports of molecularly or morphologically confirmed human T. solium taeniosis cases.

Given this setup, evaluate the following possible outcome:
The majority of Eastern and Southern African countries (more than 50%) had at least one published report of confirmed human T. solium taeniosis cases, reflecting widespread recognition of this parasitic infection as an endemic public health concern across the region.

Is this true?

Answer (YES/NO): NO